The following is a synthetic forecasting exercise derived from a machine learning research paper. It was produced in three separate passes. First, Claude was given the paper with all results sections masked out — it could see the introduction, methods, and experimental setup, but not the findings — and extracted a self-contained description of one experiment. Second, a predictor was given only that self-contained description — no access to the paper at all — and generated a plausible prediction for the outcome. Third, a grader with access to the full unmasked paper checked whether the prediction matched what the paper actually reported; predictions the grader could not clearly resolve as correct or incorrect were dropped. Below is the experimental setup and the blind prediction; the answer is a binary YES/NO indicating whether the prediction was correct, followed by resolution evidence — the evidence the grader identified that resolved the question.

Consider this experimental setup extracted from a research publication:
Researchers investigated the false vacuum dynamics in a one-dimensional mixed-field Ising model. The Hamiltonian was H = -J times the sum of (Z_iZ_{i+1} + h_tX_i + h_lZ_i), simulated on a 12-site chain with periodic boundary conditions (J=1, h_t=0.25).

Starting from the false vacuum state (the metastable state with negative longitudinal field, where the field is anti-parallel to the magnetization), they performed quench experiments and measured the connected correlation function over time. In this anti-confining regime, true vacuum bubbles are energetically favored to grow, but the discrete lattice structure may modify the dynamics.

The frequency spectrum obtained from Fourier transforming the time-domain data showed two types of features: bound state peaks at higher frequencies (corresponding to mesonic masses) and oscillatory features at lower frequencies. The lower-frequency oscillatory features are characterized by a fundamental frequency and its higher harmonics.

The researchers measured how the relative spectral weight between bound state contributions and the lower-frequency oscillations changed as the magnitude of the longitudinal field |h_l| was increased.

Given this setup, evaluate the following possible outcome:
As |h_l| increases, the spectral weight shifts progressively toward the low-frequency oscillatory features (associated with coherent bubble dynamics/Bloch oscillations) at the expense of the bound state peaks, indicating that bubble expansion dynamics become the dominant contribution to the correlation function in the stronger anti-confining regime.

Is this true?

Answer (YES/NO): YES